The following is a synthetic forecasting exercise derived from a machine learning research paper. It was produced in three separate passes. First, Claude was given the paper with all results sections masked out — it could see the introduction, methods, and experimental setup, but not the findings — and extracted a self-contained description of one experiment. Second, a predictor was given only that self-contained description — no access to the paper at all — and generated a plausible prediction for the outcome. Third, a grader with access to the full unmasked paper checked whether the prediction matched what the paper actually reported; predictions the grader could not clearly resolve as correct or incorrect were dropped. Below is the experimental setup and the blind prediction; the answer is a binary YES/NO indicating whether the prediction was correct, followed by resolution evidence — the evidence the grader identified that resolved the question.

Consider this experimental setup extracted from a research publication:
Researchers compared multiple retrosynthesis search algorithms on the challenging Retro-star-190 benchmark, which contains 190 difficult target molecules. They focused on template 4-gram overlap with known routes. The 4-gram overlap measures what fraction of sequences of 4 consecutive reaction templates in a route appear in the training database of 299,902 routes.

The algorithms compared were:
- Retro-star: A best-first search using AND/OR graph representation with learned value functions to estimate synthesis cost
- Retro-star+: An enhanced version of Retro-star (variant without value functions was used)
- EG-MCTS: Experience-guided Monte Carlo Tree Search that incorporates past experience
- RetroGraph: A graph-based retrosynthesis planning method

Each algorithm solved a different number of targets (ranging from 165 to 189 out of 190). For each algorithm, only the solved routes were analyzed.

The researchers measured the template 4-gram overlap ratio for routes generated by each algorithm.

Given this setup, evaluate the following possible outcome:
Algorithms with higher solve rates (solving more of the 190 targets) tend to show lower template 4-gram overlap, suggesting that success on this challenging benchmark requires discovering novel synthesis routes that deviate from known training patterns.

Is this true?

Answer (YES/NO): NO